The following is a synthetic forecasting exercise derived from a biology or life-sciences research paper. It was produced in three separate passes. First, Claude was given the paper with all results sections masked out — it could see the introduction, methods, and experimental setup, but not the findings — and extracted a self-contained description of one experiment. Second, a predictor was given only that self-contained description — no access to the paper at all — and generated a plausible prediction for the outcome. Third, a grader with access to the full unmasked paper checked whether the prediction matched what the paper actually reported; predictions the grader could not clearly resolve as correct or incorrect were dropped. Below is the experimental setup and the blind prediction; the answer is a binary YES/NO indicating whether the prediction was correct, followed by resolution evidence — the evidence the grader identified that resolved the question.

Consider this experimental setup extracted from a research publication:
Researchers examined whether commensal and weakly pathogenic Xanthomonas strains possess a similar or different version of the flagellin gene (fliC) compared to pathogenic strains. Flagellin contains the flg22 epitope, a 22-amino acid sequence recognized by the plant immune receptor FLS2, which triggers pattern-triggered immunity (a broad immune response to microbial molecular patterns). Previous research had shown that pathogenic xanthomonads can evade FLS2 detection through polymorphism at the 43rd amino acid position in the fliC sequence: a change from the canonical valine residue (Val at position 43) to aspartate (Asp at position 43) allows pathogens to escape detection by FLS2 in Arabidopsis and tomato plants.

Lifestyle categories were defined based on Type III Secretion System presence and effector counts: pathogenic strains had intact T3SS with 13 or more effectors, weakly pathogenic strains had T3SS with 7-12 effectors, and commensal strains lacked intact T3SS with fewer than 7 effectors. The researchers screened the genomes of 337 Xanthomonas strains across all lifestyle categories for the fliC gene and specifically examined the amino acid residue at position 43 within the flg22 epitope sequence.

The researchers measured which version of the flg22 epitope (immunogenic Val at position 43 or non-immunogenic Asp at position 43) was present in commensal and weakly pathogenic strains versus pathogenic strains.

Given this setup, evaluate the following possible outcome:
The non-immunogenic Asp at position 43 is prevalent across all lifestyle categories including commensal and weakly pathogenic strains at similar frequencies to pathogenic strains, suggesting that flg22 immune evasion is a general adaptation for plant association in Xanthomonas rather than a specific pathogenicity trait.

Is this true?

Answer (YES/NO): NO